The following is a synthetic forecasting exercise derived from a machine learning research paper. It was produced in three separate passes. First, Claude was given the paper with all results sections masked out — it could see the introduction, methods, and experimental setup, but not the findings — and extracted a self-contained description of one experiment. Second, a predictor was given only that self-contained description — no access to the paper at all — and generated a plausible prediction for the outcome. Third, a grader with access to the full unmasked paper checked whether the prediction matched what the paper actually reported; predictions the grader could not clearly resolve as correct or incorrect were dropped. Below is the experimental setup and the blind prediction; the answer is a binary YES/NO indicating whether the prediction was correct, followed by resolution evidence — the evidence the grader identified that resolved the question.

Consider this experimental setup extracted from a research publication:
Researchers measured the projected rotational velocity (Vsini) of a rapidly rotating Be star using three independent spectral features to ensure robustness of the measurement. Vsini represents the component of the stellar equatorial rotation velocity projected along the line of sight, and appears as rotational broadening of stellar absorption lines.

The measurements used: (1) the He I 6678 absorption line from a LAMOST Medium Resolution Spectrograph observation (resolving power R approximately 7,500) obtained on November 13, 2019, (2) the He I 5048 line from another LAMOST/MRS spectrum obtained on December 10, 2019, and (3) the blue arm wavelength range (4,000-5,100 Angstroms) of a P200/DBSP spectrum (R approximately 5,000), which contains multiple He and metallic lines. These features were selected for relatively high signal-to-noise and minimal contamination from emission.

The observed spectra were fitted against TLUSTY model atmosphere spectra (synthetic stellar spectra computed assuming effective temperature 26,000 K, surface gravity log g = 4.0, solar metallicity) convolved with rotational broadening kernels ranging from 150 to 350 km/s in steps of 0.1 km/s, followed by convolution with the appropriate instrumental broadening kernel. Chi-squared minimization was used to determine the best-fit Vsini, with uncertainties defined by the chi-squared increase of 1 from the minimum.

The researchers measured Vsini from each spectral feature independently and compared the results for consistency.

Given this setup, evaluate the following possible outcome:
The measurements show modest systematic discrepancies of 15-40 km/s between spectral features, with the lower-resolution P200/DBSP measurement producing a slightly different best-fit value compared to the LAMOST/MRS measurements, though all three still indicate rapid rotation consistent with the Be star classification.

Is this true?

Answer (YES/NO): NO